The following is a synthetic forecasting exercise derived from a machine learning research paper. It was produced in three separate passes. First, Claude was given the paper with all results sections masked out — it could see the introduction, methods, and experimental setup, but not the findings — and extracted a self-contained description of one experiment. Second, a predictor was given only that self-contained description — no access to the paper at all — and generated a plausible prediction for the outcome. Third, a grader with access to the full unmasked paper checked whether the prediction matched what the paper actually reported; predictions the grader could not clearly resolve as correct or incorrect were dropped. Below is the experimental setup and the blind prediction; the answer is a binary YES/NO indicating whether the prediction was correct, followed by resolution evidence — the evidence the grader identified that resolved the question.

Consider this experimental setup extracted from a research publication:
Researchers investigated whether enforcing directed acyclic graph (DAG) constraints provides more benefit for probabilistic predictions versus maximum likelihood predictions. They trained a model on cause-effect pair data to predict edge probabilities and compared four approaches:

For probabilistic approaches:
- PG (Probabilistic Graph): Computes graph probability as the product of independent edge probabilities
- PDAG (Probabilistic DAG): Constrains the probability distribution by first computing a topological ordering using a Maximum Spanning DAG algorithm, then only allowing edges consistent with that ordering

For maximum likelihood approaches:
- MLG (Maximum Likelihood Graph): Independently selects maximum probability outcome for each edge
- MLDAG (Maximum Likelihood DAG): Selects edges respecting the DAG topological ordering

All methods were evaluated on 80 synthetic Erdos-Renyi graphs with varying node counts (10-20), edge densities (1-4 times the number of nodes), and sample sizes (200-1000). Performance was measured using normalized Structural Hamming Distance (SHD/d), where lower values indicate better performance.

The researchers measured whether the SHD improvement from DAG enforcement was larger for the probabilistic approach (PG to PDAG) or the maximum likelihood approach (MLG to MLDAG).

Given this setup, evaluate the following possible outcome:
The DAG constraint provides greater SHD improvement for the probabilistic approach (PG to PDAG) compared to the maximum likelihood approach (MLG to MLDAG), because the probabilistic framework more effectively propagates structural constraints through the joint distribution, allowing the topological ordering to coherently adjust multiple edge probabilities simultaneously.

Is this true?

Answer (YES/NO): NO